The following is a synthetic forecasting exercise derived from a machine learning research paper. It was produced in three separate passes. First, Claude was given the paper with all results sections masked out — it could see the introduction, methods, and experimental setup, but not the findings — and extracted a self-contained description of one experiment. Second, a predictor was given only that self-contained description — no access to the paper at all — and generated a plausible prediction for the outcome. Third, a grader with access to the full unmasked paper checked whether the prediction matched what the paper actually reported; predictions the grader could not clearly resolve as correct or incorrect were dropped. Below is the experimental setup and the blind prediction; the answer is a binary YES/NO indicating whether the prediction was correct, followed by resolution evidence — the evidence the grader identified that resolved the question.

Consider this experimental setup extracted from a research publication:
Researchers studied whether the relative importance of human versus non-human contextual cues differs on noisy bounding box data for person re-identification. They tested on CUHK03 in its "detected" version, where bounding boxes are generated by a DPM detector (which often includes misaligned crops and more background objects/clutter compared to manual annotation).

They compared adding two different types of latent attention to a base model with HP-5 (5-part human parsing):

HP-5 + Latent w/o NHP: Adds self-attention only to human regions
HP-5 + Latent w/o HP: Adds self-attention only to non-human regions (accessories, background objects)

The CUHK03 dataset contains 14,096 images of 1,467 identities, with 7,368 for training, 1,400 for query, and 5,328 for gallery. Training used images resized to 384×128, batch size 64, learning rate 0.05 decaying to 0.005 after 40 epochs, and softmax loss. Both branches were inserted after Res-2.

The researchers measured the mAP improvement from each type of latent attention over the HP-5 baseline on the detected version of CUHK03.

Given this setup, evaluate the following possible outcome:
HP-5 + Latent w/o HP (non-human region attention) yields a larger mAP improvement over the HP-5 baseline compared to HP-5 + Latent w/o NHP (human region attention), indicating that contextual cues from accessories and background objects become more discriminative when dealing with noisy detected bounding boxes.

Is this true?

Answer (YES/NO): YES